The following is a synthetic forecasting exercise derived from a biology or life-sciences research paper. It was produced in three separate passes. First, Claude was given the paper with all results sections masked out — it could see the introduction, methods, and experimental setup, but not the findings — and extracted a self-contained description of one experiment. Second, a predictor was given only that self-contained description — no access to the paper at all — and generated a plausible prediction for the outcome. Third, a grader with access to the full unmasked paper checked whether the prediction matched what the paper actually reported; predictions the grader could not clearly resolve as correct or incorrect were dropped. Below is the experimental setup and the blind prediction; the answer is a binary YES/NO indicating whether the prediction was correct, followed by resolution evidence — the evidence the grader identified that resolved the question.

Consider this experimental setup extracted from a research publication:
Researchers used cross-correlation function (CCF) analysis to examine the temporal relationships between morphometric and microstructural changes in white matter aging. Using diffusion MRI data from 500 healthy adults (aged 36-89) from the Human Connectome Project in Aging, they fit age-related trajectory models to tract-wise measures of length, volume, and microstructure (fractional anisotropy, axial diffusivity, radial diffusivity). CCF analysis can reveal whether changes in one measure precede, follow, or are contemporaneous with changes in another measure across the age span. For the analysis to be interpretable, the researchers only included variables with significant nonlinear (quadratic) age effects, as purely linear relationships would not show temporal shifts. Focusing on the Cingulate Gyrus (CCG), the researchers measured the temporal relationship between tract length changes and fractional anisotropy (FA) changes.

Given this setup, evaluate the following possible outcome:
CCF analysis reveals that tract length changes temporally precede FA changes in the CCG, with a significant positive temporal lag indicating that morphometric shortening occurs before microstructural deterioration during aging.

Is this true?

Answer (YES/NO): NO